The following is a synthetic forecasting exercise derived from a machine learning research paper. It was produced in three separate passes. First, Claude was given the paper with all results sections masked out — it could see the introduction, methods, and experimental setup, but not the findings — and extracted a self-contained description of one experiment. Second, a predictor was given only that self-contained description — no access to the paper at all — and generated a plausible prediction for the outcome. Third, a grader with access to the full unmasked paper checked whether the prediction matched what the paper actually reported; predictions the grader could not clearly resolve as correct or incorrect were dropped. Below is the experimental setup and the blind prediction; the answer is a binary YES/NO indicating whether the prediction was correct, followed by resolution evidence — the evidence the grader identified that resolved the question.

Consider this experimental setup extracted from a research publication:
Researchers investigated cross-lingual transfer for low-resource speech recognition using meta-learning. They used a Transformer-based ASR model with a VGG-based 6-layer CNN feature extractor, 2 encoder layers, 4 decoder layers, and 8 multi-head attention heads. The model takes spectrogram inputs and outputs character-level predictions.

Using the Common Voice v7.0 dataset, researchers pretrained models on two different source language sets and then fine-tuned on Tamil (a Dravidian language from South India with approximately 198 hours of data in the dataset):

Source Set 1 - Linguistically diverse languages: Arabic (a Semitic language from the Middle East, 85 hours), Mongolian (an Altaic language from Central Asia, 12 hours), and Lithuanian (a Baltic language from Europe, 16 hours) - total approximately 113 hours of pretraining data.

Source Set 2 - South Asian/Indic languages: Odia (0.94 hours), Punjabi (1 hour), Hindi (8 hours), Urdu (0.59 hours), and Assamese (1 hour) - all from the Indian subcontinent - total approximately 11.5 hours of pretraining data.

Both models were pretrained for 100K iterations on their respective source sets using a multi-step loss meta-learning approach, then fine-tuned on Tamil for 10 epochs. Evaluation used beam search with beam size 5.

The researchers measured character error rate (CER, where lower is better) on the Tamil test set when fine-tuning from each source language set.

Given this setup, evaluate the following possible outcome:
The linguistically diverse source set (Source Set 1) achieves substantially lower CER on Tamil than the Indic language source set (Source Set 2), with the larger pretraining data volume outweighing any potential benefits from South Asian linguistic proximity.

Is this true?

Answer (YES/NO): YES